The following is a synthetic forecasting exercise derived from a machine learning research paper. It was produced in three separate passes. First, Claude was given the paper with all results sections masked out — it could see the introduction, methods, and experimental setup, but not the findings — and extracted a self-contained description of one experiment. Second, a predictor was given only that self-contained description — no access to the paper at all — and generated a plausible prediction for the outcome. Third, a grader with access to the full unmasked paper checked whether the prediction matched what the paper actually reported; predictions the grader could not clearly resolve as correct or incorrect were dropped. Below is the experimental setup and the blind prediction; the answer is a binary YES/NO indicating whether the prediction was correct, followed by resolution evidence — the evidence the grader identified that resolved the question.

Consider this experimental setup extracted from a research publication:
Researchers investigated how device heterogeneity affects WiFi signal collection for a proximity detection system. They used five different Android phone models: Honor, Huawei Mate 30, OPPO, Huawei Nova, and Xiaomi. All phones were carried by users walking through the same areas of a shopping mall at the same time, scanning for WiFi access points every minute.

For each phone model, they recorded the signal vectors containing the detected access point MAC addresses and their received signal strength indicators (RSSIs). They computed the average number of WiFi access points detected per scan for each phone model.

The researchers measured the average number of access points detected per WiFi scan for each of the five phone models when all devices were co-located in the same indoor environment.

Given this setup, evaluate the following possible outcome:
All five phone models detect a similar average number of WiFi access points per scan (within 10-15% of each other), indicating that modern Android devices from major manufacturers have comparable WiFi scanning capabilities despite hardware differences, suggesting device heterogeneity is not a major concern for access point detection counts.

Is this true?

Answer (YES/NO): NO